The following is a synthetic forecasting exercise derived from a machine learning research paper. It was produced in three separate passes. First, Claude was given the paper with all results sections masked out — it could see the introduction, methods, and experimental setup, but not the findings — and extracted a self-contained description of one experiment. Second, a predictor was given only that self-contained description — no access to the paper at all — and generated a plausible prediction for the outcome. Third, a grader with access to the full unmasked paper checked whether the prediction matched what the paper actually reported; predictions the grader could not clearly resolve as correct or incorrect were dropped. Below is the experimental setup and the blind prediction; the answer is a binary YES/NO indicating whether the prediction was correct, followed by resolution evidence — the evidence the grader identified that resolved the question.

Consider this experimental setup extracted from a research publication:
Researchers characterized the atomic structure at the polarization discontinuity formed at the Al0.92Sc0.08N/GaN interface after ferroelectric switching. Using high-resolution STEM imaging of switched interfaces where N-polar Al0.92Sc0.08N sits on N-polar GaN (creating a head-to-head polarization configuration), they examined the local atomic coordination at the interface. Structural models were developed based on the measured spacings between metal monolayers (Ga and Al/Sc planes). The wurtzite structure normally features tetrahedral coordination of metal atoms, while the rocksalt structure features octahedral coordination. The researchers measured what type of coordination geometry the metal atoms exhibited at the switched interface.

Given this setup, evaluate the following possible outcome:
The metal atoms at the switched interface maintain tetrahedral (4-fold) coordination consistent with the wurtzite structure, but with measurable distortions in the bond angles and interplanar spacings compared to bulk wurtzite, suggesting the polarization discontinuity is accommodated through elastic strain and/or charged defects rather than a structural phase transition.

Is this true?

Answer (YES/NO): NO